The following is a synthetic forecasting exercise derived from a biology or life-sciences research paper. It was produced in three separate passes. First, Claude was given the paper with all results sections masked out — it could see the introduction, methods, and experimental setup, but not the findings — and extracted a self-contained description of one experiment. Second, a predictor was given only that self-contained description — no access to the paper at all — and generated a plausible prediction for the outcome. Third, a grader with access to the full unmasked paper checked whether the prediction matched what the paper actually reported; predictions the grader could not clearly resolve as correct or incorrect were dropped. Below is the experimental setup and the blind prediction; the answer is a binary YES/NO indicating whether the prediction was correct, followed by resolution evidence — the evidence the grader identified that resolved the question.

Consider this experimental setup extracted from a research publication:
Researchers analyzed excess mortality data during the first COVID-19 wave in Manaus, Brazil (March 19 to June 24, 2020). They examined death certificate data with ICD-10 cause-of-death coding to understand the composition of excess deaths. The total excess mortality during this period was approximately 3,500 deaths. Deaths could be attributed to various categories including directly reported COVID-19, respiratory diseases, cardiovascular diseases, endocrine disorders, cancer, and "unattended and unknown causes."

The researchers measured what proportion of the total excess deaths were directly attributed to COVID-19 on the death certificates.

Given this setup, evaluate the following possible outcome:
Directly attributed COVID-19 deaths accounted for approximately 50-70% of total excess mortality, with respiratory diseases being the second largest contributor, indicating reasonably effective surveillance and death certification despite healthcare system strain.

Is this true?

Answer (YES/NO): NO